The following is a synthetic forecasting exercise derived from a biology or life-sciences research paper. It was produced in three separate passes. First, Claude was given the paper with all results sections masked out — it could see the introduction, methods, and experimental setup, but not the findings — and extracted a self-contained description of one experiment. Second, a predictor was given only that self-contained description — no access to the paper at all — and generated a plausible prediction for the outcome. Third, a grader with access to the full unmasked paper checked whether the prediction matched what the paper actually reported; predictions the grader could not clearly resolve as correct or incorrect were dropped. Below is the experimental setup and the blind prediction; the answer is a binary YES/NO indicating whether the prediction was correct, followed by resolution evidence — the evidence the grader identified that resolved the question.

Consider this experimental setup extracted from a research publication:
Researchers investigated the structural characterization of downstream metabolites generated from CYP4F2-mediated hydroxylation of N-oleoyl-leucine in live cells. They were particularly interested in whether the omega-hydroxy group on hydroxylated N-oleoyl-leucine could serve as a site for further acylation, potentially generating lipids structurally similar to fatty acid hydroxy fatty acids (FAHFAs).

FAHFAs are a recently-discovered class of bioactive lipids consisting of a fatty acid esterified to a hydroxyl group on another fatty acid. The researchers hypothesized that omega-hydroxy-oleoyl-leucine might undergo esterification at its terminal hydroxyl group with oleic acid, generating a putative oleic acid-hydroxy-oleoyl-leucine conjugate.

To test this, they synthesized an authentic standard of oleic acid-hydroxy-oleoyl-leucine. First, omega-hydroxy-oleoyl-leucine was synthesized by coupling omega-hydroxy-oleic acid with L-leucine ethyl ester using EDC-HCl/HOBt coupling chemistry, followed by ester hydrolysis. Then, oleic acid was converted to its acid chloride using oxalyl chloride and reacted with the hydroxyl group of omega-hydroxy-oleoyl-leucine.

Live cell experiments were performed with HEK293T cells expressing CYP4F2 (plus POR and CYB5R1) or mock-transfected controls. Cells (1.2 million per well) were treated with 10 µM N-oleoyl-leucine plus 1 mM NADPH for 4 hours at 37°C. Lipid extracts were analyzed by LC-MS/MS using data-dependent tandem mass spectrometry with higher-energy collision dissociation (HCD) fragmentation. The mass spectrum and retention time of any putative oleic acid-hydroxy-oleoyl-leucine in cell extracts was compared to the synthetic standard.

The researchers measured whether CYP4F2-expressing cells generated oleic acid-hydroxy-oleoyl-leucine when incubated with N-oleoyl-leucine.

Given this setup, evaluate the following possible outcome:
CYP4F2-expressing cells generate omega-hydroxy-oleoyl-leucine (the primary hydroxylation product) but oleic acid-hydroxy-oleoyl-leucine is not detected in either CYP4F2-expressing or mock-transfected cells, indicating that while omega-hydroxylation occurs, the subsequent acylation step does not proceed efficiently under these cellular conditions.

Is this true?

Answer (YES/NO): NO